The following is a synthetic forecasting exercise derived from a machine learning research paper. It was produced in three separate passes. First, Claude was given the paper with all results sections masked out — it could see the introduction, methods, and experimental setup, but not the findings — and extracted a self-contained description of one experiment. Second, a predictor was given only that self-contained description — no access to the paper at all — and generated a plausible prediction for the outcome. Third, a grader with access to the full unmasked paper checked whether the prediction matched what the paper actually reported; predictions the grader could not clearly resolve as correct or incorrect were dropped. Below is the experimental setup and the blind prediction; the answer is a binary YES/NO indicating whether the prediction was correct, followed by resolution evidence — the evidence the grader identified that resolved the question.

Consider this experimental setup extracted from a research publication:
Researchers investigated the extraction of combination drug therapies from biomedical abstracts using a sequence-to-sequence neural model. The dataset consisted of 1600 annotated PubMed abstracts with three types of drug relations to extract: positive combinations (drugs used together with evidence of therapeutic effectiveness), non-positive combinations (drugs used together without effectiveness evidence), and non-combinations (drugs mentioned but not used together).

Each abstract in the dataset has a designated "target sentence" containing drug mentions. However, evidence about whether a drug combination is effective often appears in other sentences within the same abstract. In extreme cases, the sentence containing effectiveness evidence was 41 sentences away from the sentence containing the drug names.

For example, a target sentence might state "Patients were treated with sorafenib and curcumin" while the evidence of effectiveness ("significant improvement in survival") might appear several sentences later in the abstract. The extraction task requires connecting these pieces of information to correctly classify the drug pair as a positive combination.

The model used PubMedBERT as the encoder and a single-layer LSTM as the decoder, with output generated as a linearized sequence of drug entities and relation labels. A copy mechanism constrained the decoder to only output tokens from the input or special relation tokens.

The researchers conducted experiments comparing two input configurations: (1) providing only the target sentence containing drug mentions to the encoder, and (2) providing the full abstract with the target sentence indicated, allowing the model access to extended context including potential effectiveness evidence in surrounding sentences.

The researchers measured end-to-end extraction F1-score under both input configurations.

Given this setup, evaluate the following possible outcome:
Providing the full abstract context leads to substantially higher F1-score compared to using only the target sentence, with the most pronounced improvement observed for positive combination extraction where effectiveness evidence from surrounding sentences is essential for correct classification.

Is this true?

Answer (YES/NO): NO